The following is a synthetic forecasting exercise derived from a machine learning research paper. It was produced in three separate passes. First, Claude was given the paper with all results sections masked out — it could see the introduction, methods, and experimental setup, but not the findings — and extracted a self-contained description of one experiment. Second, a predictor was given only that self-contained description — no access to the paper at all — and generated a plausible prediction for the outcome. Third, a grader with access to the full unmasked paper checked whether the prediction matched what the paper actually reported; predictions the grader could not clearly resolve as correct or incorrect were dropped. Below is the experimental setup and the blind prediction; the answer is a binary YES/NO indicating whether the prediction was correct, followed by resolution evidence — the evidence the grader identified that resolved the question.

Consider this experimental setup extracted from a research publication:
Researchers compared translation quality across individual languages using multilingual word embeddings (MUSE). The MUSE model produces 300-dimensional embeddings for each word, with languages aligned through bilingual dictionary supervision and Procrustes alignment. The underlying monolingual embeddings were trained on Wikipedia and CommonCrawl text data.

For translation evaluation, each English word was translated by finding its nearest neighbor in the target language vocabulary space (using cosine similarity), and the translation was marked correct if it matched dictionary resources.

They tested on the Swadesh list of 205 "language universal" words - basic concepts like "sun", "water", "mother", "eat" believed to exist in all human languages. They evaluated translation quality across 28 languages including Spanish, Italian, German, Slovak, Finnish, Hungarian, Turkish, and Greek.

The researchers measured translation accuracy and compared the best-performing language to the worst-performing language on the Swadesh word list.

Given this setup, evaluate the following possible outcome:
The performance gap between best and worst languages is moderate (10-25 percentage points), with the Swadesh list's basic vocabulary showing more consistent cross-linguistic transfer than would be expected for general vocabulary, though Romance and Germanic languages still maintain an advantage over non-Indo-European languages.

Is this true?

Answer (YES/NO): NO